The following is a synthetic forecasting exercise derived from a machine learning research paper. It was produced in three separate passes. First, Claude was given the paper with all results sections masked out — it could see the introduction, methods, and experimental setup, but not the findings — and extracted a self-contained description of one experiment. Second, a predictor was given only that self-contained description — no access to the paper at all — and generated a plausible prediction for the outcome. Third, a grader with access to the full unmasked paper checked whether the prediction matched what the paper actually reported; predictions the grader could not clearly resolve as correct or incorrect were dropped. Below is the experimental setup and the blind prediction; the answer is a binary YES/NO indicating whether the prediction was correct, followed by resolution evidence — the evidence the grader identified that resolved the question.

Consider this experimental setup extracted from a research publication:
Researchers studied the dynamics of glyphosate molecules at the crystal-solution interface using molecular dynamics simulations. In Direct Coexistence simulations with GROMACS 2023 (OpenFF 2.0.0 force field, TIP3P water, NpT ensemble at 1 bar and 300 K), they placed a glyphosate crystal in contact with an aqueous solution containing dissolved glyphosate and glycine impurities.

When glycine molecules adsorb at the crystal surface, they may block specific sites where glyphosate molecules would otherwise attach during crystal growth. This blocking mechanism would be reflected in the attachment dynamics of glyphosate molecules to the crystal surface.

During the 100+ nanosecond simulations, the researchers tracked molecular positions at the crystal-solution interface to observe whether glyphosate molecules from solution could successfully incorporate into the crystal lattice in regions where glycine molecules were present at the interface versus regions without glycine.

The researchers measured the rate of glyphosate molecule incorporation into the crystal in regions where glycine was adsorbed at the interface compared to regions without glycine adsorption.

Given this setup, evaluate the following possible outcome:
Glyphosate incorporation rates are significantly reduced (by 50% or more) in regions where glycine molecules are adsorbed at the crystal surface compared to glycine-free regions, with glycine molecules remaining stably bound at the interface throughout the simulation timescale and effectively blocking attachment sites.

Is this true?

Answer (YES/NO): NO